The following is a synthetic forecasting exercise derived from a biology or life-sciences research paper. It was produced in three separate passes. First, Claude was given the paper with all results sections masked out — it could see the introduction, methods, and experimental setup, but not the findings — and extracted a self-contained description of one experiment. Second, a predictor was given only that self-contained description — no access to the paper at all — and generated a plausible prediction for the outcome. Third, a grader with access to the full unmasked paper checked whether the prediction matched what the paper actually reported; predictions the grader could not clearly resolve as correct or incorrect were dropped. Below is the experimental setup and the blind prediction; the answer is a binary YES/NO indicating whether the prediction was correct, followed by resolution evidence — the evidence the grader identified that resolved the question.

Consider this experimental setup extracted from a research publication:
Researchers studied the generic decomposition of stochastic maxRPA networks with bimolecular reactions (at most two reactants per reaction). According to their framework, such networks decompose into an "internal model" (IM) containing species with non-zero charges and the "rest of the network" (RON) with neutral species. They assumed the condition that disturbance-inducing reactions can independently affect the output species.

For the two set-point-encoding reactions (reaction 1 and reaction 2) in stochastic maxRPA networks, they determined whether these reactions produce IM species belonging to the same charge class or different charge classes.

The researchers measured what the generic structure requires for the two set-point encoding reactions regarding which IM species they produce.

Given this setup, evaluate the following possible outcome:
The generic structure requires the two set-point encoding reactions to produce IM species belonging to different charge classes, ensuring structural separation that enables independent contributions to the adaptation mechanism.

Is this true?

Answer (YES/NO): YES